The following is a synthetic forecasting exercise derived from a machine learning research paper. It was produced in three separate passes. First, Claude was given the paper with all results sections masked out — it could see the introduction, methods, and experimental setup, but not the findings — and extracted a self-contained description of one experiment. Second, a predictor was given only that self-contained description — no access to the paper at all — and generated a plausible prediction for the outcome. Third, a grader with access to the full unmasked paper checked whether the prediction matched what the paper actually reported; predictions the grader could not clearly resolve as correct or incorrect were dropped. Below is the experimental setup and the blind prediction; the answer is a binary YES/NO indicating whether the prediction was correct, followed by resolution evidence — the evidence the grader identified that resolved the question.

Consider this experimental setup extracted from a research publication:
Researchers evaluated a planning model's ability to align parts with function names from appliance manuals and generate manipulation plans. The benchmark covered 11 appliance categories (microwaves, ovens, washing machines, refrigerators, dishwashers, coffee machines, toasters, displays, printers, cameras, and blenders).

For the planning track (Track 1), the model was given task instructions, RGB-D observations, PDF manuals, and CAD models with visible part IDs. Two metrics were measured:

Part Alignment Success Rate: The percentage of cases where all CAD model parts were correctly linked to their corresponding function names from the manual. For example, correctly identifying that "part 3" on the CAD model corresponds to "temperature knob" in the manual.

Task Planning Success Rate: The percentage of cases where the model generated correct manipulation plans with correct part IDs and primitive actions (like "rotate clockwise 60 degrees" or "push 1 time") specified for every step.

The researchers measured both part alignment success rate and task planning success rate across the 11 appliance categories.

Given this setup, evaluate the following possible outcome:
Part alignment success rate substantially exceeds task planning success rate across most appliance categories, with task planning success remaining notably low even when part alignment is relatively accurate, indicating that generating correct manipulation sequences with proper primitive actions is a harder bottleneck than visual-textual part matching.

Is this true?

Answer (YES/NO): NO